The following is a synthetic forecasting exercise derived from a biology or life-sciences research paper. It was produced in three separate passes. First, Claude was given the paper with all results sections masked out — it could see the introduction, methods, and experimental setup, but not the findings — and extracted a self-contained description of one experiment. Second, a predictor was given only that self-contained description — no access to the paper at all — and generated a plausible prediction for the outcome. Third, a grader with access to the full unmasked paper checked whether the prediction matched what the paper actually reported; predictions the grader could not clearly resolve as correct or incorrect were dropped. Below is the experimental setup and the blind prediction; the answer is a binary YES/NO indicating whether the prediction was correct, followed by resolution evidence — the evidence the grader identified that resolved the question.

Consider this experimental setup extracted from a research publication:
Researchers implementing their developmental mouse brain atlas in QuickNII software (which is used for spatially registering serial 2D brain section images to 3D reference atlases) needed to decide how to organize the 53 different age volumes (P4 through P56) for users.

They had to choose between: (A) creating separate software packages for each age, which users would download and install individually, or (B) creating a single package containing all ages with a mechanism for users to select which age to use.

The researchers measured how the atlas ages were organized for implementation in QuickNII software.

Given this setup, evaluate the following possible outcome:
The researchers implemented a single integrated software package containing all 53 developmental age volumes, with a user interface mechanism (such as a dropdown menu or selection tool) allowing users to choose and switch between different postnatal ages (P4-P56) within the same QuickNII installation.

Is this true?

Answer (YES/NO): YES